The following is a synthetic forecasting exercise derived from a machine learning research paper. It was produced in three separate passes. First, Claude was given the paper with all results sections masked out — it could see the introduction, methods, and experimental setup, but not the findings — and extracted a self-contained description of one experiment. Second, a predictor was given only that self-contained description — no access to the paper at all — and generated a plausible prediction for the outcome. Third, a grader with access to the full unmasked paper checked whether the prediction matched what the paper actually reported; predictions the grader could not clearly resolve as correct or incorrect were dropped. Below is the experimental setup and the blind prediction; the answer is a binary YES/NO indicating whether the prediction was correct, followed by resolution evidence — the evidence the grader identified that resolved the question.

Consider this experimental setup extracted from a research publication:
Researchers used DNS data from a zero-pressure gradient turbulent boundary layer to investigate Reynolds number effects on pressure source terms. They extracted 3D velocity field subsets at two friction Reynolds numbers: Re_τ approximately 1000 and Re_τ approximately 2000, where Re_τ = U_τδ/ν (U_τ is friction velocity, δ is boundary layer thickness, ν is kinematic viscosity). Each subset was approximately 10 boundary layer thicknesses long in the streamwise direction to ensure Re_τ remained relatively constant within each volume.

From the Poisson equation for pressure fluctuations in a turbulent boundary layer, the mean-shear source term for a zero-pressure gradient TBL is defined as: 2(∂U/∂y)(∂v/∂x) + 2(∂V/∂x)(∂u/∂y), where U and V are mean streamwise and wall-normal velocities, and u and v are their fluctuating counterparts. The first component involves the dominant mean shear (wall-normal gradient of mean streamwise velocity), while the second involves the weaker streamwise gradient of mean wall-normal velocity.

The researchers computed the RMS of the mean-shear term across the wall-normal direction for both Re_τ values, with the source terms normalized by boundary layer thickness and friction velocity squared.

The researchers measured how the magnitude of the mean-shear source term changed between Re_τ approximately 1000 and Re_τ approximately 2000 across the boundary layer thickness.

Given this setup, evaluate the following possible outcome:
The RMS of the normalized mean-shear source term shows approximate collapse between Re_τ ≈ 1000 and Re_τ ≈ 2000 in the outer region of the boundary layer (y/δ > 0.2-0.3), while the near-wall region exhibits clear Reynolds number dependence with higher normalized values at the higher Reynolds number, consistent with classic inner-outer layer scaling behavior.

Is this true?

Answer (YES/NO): NO